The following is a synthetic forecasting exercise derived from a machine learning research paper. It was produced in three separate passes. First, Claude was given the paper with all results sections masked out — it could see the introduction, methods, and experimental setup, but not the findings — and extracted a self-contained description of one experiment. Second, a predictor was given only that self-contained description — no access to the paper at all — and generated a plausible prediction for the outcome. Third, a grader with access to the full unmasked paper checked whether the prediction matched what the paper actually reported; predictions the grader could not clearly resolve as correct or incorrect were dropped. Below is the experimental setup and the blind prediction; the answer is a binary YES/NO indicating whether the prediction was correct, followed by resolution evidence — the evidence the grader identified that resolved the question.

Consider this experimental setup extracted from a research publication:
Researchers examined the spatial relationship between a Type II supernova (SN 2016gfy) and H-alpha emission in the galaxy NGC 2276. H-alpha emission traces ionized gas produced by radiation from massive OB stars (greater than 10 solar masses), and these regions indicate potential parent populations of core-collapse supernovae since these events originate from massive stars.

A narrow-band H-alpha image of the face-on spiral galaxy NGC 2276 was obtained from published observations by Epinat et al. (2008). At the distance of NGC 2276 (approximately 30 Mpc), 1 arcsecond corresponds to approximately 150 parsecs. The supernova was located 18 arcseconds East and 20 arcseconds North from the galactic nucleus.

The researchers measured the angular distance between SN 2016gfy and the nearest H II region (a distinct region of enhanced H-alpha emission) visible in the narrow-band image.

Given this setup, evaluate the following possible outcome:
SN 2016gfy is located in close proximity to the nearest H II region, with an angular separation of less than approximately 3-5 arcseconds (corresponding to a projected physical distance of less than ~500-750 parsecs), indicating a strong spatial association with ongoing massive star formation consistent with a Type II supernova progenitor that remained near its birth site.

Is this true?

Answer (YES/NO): YES